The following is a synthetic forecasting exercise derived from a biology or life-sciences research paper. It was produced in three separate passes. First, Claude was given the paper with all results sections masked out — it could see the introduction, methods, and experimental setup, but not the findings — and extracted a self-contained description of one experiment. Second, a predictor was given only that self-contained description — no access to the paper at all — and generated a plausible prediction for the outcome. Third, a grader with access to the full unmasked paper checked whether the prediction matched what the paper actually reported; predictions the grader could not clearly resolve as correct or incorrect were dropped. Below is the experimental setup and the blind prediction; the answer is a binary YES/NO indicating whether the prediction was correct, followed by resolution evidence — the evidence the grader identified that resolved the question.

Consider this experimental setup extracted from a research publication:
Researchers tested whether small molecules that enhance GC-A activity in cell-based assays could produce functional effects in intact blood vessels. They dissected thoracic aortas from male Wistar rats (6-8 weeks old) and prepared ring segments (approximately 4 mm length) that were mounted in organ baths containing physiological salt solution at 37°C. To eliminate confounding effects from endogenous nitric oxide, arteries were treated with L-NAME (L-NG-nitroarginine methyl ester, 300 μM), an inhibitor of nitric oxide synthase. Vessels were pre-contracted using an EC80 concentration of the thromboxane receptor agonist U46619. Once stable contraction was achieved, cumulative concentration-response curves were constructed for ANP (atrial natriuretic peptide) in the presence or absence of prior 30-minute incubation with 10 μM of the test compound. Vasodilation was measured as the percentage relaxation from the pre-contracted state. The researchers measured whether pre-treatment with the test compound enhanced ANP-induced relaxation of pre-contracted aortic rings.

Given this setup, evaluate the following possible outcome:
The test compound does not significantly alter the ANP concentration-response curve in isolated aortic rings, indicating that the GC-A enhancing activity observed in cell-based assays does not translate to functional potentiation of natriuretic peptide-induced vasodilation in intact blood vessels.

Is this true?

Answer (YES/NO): NO